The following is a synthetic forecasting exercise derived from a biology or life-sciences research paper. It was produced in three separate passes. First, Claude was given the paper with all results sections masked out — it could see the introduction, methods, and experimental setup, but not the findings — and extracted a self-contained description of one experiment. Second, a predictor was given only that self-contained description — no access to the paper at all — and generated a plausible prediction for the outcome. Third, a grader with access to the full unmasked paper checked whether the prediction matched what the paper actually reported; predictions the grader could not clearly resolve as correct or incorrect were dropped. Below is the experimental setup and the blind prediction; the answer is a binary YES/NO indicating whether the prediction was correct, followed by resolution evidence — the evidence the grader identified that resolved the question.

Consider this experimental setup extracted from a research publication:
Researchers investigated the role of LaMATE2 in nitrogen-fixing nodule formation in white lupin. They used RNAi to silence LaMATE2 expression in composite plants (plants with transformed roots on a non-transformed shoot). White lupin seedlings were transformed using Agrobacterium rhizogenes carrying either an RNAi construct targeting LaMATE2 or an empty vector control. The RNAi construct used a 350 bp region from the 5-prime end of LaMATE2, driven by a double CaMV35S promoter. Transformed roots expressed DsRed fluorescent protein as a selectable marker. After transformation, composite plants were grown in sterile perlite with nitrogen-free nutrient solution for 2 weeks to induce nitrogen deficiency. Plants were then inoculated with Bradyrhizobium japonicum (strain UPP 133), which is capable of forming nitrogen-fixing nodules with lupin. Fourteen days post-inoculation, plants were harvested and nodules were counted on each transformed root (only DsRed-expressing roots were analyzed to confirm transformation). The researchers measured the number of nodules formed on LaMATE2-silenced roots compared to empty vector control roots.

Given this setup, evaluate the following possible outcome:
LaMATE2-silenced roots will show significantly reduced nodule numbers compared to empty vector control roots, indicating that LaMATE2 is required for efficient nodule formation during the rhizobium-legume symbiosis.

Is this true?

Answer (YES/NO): YES